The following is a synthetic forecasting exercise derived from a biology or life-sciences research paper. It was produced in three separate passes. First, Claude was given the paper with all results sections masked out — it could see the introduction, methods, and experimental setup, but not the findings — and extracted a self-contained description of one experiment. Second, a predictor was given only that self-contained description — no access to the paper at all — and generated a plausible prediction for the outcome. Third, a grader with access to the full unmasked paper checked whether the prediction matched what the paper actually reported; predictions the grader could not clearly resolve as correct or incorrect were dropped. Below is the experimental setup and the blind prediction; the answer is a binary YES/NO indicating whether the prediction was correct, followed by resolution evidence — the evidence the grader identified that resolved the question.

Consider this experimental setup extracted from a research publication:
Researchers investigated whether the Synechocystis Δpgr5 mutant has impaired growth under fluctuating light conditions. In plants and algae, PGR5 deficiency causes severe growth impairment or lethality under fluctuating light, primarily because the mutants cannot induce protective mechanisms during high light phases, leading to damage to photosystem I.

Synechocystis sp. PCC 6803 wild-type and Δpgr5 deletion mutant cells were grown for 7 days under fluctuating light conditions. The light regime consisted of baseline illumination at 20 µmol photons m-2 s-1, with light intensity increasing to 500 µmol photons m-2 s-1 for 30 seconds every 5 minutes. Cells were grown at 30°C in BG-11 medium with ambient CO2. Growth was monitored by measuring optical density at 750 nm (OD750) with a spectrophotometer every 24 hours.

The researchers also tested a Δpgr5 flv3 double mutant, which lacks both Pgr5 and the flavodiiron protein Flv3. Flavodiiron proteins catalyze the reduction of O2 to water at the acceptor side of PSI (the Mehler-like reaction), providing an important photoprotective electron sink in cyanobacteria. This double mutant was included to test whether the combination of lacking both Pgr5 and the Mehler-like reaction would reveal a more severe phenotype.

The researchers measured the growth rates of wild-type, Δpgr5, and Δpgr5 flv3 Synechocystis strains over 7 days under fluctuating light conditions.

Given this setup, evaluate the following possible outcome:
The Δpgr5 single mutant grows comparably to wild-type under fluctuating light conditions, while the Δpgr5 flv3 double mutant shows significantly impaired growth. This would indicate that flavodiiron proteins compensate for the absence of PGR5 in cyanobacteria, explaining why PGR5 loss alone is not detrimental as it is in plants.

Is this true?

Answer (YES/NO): YES